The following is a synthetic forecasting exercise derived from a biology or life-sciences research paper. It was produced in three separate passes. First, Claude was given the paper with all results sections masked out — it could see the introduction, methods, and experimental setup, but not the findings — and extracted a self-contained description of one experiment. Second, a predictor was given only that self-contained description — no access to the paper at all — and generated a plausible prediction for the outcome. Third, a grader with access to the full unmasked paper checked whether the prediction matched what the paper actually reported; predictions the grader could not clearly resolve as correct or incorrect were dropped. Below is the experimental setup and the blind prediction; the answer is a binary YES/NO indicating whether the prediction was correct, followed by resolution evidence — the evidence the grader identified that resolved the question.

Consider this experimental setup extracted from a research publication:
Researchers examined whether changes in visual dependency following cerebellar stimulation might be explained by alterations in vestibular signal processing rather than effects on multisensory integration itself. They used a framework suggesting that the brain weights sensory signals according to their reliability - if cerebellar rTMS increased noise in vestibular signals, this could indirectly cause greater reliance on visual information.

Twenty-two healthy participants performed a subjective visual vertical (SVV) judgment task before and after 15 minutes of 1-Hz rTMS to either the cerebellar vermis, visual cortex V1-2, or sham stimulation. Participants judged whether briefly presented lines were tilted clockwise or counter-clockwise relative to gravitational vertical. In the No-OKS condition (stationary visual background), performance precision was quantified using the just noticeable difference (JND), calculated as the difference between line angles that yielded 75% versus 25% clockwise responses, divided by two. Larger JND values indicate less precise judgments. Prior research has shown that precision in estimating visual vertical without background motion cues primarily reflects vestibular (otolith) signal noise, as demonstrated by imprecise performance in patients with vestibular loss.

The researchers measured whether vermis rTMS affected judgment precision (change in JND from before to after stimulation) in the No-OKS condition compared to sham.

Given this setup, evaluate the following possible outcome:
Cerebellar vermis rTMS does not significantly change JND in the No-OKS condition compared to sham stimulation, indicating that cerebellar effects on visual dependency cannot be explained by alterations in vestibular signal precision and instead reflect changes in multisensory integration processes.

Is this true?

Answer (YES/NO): YES